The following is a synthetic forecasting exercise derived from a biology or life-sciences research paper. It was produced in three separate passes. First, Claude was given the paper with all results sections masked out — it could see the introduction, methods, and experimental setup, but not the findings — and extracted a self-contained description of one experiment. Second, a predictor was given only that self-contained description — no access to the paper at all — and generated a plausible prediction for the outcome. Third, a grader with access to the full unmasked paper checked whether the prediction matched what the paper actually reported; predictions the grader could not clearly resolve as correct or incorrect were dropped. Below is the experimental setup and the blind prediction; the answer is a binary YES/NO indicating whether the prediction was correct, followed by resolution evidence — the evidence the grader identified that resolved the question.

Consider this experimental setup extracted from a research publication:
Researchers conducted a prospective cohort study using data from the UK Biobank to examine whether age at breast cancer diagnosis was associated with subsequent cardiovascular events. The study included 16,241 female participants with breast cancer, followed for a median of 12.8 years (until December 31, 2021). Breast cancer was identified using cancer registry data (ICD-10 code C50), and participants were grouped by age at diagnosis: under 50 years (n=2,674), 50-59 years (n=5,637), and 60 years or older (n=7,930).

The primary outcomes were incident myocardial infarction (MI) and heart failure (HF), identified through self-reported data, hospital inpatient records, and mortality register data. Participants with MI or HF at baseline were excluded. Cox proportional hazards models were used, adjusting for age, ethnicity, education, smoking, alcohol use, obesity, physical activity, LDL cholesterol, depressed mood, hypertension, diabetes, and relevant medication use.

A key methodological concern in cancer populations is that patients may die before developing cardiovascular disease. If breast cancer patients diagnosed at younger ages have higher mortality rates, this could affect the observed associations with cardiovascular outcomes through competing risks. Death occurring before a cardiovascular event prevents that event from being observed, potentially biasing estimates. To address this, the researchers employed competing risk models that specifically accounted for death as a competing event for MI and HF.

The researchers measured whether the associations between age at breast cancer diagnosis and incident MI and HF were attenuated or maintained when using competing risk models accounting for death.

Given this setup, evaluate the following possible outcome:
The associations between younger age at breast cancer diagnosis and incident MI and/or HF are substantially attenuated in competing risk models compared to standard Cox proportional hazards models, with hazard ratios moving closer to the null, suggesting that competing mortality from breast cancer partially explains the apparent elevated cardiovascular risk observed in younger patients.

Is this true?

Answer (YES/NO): NO